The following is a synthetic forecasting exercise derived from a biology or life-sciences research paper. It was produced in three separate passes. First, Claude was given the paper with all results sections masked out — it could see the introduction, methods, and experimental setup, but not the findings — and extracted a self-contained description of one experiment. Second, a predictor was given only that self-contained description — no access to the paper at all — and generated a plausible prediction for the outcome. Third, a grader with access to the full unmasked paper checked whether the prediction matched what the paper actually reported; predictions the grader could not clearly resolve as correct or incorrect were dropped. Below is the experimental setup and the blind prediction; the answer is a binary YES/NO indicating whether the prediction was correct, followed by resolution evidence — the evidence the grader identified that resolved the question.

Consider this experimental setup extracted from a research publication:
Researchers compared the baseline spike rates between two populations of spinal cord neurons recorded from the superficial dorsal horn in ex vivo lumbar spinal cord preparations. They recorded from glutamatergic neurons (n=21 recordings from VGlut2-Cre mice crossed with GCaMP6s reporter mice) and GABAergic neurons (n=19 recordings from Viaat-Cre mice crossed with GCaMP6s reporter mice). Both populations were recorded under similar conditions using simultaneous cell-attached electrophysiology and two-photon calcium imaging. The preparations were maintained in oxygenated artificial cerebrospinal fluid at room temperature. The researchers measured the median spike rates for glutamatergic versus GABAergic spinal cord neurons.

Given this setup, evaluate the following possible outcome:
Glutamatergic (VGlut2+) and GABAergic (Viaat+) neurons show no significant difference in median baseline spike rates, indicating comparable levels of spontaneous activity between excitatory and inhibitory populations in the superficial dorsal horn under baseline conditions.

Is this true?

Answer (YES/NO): NO